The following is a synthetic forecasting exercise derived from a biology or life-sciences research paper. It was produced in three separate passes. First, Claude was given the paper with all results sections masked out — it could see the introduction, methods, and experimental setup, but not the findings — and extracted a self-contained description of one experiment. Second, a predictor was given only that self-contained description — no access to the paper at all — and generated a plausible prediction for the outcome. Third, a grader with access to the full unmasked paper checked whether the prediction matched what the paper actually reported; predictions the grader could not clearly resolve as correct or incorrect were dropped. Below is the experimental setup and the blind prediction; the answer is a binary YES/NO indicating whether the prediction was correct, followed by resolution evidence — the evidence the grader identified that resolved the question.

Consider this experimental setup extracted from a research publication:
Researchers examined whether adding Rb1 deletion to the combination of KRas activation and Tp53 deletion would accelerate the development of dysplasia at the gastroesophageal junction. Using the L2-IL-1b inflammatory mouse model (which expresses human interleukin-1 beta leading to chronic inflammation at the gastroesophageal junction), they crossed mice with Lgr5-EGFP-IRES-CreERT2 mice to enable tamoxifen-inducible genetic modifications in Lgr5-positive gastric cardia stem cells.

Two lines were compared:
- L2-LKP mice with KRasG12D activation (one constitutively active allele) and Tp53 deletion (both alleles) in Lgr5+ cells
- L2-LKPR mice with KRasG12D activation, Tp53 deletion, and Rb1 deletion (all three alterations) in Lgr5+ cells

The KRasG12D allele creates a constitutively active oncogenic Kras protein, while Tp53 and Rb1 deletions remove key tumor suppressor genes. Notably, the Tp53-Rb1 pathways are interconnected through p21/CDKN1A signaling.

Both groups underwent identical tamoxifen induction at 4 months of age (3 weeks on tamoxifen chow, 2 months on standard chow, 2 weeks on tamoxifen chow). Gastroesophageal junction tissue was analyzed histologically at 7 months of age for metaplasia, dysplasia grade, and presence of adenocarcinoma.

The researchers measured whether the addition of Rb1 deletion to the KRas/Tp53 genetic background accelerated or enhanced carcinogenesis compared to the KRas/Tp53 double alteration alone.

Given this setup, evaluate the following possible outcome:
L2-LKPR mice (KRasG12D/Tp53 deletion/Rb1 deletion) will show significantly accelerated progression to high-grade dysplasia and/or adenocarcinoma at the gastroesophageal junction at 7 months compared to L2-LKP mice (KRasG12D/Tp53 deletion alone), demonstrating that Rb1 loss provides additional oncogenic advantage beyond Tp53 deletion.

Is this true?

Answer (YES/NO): YES